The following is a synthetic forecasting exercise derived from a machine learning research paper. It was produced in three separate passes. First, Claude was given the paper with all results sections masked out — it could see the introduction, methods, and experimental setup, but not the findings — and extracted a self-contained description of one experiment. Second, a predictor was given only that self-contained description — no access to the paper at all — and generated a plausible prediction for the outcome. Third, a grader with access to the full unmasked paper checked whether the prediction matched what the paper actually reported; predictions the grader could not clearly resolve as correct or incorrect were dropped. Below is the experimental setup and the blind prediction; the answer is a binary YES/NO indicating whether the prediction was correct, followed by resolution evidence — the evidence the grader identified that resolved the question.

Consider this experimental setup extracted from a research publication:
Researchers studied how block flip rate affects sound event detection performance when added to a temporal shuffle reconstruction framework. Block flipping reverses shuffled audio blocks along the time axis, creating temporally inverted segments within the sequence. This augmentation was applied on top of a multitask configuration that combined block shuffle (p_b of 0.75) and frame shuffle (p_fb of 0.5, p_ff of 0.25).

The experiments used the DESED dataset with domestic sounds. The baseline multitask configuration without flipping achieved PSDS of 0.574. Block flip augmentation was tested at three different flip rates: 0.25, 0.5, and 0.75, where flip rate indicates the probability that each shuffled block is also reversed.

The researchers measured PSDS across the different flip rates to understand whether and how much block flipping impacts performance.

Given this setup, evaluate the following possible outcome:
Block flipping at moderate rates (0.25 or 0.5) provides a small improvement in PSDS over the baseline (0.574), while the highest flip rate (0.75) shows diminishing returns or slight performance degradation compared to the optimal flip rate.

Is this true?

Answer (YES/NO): NO